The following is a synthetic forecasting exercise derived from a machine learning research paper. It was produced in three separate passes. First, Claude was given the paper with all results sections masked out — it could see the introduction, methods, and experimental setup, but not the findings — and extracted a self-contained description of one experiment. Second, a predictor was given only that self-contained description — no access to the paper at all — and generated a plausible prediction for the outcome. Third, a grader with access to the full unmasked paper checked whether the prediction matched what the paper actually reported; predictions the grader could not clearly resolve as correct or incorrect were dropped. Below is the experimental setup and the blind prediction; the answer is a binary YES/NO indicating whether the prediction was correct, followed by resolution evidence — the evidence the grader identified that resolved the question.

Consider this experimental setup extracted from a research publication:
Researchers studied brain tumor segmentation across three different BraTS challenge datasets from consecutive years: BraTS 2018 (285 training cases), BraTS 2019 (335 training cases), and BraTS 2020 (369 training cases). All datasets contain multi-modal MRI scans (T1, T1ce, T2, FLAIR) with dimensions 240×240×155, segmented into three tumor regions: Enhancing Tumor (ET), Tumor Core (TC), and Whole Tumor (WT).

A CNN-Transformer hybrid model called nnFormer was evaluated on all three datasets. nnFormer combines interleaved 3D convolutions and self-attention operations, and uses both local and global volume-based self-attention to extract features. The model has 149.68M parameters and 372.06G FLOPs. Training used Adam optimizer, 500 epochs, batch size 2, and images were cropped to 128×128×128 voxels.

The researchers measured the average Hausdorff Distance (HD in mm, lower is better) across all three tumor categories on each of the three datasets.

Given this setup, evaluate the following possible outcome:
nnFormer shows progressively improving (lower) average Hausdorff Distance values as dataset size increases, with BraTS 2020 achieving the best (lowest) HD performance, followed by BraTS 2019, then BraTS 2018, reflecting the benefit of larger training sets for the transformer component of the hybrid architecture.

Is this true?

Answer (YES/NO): NO